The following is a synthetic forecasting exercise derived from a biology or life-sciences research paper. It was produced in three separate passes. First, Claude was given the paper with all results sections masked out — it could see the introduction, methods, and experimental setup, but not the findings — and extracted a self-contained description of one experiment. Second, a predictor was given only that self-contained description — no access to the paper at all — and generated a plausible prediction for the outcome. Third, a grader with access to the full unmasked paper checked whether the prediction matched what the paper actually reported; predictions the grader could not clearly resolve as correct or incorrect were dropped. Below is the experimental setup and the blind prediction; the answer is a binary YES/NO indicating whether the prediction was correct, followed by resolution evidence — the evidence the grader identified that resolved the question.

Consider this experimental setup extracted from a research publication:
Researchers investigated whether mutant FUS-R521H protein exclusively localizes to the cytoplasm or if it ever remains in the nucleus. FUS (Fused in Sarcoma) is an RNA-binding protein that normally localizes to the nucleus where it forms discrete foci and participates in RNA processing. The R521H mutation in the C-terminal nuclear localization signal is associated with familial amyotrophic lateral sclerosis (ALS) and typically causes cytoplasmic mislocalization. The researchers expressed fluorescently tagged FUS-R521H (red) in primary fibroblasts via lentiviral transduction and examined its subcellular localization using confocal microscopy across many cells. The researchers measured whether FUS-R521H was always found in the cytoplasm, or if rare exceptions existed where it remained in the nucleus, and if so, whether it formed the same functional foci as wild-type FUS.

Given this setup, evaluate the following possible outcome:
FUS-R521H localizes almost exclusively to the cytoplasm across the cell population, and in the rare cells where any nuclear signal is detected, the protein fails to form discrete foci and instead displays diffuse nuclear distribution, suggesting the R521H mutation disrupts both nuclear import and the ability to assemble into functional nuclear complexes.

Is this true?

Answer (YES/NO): YES